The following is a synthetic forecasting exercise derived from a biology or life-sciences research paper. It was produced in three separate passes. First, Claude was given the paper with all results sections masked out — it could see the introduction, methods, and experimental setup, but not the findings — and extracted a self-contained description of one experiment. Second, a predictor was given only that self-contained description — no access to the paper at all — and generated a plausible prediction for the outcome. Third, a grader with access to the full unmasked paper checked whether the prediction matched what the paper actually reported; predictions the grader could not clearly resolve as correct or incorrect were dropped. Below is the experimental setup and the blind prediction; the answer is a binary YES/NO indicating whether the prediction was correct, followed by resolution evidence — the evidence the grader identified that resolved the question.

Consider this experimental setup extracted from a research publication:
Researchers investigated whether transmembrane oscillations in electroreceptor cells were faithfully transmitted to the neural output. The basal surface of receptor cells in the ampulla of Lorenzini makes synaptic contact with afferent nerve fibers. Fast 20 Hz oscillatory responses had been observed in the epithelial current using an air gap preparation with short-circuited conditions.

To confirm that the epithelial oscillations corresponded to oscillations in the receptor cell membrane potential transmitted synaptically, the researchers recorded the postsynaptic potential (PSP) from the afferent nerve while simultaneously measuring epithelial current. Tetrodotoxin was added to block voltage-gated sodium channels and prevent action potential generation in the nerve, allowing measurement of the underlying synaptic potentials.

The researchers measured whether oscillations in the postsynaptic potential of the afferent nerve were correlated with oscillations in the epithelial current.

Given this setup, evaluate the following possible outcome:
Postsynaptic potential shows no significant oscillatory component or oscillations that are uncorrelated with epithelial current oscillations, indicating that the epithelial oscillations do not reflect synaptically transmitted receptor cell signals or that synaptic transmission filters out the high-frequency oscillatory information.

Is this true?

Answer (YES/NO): NO